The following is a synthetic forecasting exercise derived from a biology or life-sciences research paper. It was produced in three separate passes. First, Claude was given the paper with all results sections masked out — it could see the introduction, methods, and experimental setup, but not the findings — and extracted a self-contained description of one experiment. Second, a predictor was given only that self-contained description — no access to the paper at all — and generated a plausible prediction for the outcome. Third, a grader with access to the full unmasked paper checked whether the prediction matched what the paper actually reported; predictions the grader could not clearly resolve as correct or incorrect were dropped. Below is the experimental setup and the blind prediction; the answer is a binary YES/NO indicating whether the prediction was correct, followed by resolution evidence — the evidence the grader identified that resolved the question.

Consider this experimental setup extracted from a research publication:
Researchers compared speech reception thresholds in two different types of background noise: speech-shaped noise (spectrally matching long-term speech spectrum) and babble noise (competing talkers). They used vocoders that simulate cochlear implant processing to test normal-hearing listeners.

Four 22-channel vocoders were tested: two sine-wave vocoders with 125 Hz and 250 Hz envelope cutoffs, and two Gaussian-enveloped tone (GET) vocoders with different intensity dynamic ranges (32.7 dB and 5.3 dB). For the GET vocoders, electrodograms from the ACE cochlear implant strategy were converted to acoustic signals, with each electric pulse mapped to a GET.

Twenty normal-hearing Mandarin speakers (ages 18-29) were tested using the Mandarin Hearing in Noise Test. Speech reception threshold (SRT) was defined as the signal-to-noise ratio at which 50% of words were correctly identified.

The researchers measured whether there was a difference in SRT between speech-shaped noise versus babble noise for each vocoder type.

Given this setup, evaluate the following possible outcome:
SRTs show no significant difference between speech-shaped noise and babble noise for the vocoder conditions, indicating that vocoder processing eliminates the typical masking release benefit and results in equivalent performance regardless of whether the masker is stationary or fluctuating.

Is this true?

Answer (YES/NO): NO